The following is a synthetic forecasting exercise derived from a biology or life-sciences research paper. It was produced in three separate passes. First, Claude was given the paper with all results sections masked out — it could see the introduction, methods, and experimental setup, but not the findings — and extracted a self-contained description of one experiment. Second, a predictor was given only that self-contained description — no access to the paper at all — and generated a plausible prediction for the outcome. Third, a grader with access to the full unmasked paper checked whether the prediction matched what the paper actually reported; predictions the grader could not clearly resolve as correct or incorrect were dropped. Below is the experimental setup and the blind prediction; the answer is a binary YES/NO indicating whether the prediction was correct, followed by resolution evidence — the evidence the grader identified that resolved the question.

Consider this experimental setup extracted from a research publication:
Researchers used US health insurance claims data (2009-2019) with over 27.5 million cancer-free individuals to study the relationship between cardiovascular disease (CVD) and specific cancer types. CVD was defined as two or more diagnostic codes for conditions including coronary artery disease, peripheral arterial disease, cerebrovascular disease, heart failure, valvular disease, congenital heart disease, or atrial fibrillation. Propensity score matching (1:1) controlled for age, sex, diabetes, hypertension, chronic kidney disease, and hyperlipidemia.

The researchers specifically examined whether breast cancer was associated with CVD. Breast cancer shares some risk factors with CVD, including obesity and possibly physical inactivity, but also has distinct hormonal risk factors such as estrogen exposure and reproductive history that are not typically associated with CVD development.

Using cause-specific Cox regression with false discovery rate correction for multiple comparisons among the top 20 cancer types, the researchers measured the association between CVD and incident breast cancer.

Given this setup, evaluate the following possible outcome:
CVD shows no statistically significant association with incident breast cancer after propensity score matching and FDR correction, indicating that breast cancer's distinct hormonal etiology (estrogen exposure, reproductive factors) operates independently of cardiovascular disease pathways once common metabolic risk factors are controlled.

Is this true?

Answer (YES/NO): NO